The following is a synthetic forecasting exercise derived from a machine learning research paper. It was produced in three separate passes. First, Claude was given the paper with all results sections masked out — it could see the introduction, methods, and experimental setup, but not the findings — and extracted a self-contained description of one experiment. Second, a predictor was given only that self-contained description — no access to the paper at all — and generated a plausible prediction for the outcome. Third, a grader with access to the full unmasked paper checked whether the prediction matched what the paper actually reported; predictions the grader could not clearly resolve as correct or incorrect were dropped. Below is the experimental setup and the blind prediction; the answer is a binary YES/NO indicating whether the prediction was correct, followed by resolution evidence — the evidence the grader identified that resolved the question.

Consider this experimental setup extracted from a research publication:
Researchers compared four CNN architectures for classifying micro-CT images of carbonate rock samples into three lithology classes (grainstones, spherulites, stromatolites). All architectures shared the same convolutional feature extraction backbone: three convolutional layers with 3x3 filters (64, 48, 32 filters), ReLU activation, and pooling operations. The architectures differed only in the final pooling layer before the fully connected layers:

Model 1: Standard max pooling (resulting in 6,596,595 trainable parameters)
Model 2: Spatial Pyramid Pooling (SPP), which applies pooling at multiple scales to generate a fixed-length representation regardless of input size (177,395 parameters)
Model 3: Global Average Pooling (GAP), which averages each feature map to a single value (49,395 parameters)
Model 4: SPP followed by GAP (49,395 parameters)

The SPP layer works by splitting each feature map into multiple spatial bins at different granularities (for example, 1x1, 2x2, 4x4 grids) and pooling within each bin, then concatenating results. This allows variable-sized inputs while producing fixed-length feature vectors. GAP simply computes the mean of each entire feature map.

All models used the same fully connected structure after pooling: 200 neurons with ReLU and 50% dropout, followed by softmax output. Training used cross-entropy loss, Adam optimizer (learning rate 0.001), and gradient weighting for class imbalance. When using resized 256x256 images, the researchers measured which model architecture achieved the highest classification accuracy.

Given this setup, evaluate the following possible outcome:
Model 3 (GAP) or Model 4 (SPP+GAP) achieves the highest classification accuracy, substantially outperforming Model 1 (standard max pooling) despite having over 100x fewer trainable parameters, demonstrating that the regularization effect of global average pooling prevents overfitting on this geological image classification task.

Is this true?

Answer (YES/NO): NO